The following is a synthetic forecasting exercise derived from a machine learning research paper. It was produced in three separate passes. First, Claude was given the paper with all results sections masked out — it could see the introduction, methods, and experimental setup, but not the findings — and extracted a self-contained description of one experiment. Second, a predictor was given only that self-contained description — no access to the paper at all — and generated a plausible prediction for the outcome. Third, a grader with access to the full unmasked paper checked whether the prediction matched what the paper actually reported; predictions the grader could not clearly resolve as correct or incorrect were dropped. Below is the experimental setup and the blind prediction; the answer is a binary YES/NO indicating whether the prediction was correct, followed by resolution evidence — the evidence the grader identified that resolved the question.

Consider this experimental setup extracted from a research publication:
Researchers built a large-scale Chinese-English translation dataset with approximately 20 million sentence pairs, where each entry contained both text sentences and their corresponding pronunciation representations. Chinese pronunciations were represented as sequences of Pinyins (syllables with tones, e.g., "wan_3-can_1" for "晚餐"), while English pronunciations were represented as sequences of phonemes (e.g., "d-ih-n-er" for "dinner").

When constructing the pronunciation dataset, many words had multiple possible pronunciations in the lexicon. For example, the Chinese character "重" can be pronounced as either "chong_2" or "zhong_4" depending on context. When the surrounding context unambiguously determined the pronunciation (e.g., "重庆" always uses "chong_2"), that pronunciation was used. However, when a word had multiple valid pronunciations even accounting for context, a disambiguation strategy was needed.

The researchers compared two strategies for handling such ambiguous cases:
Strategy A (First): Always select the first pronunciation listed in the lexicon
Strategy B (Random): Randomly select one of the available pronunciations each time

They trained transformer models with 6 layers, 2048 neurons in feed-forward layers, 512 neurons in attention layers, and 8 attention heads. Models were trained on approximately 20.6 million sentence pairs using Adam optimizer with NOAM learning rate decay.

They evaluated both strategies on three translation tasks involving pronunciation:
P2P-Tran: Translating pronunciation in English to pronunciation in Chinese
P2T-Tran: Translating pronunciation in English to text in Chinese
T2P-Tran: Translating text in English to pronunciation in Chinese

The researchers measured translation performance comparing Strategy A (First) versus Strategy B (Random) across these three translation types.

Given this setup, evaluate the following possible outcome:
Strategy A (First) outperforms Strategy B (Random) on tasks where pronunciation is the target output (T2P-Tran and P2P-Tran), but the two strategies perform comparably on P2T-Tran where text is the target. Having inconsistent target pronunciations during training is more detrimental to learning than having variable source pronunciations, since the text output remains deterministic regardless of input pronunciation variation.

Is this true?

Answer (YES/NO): YES